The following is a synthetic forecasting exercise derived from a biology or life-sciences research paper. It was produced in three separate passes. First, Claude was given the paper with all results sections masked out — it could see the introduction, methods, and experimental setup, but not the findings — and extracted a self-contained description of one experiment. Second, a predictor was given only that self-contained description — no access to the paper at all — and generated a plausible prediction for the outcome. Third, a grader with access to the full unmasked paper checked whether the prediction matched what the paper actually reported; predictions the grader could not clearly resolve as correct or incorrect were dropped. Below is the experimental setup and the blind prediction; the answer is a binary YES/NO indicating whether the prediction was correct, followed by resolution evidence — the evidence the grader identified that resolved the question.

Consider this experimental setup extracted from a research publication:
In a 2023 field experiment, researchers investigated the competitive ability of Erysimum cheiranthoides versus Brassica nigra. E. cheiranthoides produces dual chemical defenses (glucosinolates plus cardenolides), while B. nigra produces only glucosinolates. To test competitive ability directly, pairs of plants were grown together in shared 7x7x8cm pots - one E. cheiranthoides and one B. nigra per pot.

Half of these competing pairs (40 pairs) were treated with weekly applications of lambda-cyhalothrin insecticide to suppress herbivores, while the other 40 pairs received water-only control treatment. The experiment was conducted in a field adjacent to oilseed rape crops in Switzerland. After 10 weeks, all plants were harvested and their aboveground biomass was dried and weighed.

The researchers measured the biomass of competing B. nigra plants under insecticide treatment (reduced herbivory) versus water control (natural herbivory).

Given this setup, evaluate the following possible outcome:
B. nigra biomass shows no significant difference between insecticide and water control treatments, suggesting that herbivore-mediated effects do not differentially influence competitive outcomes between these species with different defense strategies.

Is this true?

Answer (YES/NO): NO